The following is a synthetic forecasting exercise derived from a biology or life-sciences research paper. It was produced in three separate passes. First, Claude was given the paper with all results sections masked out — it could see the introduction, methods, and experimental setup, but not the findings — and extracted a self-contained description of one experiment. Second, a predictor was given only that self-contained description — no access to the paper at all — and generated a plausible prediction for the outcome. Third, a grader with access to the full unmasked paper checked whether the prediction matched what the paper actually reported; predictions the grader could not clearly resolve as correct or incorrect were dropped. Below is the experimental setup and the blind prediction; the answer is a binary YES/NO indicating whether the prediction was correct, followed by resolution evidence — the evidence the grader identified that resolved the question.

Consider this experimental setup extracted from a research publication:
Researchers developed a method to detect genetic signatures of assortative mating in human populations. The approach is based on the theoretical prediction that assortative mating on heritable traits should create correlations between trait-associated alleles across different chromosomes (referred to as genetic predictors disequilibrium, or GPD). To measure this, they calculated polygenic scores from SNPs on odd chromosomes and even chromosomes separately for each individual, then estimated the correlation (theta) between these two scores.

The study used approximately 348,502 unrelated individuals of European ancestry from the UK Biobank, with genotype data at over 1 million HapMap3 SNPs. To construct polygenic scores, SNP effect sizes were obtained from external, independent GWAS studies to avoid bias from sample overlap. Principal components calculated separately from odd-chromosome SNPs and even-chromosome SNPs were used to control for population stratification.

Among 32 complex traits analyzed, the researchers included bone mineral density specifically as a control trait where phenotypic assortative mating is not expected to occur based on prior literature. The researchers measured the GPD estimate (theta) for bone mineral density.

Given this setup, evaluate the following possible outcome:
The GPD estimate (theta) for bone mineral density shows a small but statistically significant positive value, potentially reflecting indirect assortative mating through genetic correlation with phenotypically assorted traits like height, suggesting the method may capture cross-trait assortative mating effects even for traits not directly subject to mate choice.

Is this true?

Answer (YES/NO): NO